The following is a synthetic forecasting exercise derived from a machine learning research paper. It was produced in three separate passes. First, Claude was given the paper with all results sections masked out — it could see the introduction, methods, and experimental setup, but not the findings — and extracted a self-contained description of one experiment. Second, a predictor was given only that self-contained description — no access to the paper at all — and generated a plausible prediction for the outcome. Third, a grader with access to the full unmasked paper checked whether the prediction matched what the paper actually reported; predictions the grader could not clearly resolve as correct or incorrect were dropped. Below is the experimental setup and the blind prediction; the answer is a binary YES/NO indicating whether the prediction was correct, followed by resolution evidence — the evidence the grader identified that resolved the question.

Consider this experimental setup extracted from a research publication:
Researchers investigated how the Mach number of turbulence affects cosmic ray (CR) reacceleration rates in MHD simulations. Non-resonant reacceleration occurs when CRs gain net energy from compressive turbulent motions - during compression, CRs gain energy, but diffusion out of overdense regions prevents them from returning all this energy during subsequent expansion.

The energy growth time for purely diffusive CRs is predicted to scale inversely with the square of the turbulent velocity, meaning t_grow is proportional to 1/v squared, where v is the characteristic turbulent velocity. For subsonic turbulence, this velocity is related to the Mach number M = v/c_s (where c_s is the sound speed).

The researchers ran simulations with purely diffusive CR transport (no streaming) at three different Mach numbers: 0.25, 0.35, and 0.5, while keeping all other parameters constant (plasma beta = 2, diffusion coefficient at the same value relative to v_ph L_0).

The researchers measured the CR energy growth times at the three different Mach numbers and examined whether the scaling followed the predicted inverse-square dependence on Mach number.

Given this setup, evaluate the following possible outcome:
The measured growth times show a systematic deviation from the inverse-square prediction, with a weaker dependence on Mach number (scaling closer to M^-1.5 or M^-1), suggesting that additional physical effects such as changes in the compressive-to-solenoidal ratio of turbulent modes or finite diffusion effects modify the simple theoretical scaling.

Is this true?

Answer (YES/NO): NO